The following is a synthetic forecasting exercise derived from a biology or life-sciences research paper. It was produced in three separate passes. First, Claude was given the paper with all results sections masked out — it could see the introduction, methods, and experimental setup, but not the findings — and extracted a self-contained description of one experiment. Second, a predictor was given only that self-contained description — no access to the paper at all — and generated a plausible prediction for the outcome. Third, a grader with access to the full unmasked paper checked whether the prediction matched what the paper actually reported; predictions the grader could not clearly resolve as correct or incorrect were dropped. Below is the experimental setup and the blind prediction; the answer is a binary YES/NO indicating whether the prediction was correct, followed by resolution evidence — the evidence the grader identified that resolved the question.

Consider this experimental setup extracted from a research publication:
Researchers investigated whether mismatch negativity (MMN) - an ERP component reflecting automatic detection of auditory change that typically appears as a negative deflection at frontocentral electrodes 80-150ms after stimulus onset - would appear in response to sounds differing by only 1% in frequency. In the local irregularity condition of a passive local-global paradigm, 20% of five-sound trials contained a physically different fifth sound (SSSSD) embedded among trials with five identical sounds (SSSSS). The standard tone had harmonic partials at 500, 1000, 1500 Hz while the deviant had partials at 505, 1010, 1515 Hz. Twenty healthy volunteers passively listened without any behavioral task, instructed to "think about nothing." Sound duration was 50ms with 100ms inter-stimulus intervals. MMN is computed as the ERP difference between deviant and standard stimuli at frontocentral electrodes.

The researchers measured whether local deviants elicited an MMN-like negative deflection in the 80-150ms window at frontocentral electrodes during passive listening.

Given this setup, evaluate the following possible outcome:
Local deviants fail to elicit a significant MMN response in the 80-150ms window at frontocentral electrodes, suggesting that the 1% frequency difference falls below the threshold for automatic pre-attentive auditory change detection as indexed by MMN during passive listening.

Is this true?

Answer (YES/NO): YES